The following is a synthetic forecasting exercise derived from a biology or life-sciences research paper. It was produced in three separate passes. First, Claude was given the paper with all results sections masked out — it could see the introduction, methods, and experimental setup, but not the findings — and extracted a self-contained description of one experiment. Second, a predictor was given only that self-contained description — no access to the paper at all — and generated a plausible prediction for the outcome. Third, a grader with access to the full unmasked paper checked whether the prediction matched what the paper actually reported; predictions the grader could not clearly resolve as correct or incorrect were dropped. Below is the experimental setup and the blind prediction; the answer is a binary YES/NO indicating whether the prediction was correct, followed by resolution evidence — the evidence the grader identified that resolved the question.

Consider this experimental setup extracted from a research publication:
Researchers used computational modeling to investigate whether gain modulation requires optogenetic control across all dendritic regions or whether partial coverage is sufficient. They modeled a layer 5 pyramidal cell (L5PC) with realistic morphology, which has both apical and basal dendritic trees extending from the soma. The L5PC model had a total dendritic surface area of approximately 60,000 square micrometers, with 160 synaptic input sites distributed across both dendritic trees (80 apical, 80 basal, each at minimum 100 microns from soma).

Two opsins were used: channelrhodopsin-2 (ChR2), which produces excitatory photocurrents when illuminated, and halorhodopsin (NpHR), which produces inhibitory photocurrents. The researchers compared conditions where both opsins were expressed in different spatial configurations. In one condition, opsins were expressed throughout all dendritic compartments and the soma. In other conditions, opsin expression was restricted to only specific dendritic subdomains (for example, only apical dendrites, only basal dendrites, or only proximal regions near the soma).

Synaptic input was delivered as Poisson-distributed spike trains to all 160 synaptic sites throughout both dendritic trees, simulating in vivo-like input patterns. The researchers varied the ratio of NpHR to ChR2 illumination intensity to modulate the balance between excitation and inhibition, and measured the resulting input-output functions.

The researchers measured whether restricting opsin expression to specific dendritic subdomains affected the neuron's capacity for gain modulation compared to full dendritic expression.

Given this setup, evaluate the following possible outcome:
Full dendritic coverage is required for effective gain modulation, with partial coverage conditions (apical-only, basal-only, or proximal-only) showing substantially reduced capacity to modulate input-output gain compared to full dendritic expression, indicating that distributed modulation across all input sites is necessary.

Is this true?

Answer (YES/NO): YES